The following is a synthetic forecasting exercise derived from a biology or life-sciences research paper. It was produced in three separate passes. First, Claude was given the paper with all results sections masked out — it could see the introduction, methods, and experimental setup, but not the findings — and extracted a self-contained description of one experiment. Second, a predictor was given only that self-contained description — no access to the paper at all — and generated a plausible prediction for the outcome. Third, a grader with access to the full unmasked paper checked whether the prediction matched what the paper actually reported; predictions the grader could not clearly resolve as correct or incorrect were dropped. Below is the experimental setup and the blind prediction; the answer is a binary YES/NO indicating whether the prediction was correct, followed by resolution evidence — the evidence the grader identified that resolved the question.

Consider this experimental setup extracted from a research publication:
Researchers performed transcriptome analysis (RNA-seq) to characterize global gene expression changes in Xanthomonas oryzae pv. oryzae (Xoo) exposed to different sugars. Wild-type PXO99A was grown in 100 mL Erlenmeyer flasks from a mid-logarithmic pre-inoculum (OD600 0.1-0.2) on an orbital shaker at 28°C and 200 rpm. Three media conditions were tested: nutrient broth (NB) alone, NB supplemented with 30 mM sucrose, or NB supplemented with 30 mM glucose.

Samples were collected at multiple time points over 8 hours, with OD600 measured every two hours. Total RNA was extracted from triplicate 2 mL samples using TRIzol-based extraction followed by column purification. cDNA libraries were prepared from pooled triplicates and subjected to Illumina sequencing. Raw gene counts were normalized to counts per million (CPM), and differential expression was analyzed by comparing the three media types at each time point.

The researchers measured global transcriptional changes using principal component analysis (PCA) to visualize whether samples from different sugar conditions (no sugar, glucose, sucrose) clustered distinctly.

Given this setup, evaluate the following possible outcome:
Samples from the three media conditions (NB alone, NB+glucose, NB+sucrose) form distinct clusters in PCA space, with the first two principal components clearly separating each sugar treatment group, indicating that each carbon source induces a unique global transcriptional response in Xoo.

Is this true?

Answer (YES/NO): NO